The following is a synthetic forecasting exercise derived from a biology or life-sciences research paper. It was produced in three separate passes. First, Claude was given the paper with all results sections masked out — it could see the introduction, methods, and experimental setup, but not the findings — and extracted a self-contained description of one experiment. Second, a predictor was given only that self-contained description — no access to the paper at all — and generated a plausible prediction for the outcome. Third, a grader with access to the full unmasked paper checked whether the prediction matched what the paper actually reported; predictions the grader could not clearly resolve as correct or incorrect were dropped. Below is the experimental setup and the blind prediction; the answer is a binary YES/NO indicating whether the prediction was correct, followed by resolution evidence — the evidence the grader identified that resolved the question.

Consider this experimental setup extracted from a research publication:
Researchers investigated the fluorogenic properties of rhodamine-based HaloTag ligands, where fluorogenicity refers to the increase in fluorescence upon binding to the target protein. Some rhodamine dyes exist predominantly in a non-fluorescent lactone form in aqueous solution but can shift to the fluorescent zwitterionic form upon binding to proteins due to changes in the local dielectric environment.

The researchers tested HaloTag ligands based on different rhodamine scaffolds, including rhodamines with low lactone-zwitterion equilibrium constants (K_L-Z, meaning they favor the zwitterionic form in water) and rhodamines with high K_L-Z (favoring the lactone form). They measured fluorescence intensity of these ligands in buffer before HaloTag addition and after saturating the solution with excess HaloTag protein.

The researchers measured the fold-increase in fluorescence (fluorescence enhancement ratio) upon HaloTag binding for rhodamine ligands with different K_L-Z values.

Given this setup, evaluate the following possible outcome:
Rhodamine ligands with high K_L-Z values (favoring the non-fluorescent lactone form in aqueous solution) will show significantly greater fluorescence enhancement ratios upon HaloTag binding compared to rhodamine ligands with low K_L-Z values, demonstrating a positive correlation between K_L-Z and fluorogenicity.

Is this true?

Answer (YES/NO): NO